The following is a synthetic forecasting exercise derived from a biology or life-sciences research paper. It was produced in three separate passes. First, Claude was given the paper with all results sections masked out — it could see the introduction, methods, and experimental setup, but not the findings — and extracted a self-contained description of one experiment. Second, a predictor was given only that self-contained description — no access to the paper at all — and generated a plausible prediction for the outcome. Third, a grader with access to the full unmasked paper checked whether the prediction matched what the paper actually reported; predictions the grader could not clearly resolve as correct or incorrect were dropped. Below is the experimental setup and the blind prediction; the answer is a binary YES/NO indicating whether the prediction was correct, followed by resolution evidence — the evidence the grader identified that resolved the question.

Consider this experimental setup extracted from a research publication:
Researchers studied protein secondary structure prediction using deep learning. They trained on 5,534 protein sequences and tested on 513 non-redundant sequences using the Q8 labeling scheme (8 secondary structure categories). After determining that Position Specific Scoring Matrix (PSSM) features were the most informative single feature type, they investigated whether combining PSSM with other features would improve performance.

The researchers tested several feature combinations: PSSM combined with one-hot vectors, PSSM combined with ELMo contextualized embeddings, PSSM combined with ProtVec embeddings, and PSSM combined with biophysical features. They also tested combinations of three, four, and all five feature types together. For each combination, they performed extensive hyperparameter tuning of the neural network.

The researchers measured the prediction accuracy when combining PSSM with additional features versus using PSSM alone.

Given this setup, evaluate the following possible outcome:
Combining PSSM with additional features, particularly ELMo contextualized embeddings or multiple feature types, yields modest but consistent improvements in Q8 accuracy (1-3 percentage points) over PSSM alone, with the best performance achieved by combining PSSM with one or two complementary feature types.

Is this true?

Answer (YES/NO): NO